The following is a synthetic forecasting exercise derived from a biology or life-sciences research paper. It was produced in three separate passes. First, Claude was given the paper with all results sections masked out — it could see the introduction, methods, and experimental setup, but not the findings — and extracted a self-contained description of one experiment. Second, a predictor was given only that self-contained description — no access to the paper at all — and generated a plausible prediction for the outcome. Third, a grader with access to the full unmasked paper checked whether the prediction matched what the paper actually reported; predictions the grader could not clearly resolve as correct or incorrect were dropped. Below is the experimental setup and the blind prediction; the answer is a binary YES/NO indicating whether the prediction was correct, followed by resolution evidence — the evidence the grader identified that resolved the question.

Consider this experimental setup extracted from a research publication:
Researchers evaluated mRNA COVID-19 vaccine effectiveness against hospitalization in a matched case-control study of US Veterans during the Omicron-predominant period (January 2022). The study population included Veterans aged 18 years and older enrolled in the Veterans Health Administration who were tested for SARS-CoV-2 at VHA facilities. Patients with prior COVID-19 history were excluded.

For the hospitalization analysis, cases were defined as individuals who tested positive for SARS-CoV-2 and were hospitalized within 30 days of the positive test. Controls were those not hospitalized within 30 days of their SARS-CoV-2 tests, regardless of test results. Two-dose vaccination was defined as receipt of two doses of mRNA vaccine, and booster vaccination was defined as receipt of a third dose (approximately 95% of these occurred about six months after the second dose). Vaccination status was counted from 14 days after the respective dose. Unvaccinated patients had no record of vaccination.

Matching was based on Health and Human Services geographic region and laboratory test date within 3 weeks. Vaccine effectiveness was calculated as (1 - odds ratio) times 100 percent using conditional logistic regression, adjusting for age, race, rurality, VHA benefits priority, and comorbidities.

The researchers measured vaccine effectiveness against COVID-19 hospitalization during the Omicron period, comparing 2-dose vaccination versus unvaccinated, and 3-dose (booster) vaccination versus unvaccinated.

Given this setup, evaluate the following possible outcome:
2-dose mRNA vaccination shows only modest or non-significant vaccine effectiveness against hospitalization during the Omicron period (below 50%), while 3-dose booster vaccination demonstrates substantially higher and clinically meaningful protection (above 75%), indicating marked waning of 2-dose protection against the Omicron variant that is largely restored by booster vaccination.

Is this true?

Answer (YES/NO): YES